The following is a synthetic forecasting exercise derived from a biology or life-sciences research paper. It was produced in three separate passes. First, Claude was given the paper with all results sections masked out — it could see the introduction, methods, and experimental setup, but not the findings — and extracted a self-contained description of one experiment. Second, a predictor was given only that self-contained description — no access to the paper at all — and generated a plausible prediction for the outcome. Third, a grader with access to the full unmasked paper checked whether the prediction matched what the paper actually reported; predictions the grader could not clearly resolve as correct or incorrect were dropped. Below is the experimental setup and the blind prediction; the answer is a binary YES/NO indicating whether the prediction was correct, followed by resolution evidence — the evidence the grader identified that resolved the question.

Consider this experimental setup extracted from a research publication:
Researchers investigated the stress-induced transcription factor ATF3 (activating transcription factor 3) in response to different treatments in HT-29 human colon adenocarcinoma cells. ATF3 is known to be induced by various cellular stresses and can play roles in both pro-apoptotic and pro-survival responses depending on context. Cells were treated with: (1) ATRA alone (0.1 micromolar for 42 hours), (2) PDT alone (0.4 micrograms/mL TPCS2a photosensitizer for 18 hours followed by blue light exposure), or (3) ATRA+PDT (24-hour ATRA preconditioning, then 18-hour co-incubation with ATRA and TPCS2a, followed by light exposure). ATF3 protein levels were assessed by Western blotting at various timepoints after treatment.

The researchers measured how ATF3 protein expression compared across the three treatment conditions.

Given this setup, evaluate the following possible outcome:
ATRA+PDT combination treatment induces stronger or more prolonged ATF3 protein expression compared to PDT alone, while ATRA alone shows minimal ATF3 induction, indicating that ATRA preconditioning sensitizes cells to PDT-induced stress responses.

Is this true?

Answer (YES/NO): YES